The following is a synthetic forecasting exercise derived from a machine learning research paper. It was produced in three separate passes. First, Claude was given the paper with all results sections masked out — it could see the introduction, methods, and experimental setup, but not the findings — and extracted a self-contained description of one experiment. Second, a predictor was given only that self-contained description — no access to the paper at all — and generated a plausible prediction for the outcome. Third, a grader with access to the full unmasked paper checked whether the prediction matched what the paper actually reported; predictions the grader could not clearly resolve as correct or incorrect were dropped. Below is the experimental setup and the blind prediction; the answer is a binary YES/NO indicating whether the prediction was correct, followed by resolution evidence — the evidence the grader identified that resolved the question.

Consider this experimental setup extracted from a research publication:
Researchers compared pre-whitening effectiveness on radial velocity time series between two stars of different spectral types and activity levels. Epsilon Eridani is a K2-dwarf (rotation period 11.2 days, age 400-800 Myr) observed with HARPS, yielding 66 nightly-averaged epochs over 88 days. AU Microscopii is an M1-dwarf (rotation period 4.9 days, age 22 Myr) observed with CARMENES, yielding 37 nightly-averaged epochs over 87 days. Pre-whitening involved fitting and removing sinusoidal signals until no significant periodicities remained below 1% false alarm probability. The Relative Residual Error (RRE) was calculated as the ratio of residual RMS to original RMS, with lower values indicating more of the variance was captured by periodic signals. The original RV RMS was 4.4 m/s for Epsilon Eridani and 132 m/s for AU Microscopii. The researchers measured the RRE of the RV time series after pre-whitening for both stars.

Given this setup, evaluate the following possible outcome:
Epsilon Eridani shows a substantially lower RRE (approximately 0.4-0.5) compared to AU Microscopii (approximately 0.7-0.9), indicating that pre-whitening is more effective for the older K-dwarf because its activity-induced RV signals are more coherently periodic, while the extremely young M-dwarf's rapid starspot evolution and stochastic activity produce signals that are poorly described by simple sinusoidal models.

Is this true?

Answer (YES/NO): NO